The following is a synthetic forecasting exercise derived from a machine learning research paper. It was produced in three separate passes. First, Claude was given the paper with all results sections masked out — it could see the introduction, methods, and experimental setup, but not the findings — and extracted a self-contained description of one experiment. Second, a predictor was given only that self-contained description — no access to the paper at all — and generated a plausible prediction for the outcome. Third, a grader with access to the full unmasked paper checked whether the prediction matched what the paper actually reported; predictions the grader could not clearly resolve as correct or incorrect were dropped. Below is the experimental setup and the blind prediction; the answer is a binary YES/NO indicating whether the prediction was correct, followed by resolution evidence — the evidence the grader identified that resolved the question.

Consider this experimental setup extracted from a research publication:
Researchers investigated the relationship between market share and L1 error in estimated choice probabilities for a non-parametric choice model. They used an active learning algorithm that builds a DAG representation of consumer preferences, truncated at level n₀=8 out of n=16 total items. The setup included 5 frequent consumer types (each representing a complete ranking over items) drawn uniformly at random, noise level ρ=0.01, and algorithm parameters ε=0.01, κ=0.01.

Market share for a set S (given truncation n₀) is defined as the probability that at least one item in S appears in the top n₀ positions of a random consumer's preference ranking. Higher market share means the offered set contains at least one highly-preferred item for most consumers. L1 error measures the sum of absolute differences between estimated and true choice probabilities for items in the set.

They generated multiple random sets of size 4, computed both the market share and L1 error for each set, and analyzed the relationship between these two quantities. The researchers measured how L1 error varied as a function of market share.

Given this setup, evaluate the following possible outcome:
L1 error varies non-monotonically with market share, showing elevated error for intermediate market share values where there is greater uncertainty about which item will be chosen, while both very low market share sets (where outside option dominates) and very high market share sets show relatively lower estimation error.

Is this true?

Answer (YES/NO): NO